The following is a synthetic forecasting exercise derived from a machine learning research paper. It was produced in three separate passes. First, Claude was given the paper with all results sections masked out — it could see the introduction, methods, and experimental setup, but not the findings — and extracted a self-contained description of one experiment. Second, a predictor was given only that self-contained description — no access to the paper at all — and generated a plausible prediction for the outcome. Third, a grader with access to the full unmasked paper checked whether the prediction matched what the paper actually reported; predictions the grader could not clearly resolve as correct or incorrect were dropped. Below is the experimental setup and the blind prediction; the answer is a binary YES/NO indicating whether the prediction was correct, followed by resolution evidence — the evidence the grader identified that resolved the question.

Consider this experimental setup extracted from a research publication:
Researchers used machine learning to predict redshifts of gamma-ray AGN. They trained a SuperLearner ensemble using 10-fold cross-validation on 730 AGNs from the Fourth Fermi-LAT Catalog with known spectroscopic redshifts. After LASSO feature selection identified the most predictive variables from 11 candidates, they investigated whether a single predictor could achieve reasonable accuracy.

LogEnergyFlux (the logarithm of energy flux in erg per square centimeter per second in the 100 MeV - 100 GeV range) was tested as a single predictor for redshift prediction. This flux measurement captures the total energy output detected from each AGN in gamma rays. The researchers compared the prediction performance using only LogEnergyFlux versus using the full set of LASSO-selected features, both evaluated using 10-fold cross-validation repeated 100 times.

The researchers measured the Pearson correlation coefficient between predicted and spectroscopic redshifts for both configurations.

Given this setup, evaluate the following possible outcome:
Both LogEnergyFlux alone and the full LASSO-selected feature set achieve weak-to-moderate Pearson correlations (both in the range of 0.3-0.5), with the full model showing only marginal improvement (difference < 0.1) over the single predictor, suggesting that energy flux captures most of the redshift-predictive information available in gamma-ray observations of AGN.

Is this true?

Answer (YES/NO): NO